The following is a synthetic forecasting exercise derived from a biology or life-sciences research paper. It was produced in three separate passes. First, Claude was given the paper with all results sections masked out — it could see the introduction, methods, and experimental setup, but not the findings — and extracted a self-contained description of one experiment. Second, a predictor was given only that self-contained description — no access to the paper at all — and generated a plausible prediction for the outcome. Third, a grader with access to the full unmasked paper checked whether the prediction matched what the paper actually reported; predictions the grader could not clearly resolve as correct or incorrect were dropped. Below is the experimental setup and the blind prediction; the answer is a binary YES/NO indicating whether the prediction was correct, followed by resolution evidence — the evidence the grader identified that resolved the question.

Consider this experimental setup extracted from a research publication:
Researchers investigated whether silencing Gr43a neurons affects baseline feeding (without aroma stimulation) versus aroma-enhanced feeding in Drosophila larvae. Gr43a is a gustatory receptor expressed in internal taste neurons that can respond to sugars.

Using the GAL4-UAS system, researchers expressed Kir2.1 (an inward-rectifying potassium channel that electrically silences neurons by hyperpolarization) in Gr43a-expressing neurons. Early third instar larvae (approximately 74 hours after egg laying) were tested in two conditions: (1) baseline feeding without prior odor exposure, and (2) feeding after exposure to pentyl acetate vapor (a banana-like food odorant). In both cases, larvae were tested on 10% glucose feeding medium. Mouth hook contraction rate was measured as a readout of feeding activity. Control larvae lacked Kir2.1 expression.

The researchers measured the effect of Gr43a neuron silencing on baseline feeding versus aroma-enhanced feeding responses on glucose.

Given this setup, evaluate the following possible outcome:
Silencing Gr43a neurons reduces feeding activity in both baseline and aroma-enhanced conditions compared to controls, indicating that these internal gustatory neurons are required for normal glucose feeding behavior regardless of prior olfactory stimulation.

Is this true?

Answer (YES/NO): NO